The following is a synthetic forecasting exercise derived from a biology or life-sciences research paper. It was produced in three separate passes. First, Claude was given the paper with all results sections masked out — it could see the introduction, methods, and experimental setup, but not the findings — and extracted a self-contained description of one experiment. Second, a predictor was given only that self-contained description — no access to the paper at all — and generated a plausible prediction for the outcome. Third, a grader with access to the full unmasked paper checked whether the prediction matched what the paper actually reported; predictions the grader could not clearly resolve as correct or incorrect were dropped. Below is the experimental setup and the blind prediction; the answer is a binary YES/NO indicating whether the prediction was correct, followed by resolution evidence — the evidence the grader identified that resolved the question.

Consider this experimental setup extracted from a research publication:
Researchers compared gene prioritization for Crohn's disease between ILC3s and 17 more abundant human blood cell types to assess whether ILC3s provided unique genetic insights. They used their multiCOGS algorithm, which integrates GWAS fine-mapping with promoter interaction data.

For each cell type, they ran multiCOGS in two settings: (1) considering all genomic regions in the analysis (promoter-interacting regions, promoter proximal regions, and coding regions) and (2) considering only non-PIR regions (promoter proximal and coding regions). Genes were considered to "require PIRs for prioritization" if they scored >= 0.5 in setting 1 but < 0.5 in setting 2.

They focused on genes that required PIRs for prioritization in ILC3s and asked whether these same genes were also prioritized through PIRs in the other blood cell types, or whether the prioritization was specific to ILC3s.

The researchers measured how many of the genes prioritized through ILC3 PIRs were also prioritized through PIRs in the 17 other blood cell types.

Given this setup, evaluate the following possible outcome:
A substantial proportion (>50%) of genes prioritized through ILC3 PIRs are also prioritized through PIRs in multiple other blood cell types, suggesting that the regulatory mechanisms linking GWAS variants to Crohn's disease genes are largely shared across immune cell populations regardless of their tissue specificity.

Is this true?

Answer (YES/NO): YES